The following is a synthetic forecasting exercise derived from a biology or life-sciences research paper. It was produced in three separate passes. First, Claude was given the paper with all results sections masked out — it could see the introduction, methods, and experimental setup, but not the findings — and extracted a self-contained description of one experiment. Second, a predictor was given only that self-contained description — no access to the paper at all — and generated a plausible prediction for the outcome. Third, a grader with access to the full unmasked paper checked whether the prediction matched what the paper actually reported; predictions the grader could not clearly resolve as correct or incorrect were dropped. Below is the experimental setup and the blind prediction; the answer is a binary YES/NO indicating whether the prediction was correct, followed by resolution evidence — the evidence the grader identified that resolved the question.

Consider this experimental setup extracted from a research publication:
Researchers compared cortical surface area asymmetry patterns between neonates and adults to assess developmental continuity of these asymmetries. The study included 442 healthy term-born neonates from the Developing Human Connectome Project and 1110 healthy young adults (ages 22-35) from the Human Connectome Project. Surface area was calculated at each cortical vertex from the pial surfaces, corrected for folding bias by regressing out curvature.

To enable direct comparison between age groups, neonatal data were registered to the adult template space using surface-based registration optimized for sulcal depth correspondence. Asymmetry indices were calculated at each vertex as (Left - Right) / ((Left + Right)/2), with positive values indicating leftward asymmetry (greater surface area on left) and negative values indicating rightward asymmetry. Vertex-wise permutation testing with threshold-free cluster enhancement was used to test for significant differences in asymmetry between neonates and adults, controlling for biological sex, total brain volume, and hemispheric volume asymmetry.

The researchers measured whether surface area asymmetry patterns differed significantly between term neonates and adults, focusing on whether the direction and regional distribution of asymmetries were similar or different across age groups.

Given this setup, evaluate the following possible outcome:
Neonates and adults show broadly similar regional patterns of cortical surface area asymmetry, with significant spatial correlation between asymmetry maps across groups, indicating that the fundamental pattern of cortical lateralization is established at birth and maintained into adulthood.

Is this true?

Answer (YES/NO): NO